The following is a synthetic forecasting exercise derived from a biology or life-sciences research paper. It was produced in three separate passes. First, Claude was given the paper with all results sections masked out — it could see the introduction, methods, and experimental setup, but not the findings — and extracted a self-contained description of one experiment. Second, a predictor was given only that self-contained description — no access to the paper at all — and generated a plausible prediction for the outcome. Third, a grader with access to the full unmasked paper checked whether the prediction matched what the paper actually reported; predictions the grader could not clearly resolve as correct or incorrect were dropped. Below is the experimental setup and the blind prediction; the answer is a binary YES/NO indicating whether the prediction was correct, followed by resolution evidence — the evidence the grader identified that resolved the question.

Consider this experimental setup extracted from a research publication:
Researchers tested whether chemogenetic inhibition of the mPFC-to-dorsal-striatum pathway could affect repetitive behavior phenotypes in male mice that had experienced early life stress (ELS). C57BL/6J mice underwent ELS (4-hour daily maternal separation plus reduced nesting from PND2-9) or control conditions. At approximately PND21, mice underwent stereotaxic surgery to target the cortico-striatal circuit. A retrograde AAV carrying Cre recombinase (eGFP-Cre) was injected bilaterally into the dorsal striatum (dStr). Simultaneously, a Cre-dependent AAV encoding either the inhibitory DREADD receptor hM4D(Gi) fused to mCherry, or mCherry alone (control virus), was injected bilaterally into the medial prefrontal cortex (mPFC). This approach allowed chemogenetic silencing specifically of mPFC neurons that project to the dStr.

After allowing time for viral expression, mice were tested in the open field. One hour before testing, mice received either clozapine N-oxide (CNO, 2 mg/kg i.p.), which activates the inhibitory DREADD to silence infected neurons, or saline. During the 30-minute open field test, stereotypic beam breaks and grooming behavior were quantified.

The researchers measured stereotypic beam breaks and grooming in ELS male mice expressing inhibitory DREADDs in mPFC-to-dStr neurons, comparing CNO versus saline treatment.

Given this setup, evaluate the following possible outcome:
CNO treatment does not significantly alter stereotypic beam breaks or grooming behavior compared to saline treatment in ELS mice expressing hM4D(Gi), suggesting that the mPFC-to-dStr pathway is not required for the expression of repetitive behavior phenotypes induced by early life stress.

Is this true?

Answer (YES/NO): NO